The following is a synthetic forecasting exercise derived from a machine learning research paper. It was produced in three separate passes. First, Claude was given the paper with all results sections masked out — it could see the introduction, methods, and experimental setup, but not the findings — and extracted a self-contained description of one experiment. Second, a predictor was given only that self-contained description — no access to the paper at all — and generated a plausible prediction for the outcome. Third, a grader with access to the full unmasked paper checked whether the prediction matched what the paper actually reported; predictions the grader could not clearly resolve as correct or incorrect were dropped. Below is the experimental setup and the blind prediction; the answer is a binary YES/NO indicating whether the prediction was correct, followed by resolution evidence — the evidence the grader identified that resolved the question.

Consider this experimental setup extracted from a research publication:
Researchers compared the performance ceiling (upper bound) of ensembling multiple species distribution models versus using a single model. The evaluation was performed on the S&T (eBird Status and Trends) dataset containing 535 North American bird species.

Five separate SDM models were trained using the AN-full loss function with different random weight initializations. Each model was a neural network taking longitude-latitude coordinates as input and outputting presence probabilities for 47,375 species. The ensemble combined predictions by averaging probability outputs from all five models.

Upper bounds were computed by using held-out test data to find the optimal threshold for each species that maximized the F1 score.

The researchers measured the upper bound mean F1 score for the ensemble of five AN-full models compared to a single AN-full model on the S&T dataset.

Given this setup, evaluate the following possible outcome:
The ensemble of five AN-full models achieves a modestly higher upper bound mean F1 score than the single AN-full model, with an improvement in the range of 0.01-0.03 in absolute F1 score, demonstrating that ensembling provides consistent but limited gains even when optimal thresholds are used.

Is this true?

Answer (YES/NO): NO